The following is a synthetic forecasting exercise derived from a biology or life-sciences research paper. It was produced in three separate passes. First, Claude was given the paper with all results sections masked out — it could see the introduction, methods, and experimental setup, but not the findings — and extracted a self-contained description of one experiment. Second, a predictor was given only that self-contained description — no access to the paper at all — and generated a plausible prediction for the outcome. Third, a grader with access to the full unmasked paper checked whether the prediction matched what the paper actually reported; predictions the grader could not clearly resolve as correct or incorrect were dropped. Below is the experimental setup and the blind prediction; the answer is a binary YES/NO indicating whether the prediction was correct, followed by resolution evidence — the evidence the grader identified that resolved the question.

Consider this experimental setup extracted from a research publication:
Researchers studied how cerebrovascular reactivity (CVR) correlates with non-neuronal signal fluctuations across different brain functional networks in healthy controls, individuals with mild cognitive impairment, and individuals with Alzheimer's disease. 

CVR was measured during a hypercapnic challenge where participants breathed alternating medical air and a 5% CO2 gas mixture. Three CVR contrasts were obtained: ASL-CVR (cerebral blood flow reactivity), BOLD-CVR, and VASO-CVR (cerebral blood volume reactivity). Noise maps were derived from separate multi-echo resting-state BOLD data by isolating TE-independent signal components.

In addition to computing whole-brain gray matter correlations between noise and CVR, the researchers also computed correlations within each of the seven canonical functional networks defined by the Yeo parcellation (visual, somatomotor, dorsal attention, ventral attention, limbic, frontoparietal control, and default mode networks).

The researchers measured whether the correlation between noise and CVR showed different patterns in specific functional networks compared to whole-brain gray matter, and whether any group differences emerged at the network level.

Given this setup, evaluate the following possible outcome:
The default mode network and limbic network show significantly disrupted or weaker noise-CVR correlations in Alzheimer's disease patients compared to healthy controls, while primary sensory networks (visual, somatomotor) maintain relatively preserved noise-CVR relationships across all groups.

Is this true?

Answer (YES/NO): NO